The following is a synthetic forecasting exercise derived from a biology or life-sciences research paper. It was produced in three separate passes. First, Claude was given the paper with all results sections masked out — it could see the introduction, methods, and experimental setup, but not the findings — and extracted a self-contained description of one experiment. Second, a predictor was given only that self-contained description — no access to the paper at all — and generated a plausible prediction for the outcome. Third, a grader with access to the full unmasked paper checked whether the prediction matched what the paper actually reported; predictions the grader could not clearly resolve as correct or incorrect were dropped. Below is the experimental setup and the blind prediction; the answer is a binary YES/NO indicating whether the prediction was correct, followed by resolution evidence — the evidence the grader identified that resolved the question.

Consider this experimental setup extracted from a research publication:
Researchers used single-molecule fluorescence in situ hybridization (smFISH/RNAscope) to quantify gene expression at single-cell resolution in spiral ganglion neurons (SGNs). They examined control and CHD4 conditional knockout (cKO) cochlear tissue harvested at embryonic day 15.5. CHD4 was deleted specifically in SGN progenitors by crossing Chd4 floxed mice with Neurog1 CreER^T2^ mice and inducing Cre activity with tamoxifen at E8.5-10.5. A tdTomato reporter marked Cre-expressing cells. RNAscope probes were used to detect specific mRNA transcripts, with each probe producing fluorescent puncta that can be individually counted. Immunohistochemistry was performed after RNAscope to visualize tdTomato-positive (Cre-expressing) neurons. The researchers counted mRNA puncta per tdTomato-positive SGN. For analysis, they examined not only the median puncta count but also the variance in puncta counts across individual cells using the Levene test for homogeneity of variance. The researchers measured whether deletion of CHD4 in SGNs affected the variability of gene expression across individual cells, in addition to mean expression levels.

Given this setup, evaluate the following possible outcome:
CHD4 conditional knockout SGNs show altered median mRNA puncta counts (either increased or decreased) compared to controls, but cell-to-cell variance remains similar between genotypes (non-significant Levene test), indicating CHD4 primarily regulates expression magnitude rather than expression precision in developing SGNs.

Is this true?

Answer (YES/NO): NO